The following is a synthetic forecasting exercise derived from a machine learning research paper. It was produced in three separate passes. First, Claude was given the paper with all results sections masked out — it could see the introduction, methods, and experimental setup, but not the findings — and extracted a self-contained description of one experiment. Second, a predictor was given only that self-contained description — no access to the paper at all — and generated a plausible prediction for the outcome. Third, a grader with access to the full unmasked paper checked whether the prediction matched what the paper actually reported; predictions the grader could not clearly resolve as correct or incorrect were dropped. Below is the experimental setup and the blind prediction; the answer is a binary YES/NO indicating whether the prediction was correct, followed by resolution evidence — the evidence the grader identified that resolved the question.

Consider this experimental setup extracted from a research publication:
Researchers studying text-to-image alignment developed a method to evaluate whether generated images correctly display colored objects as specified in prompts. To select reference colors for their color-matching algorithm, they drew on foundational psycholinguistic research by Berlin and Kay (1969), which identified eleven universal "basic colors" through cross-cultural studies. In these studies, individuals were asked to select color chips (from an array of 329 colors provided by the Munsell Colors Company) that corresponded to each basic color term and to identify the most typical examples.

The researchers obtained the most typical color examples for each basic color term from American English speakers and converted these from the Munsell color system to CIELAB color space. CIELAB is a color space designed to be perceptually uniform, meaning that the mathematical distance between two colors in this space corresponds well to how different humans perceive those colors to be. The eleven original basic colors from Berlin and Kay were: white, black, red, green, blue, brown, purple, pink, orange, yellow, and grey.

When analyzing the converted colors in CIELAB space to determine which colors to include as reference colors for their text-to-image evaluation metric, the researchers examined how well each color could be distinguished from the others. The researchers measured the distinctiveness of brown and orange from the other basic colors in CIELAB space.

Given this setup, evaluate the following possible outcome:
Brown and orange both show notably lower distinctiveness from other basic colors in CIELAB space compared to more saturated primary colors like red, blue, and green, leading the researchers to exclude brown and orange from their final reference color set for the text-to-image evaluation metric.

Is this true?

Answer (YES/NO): NO